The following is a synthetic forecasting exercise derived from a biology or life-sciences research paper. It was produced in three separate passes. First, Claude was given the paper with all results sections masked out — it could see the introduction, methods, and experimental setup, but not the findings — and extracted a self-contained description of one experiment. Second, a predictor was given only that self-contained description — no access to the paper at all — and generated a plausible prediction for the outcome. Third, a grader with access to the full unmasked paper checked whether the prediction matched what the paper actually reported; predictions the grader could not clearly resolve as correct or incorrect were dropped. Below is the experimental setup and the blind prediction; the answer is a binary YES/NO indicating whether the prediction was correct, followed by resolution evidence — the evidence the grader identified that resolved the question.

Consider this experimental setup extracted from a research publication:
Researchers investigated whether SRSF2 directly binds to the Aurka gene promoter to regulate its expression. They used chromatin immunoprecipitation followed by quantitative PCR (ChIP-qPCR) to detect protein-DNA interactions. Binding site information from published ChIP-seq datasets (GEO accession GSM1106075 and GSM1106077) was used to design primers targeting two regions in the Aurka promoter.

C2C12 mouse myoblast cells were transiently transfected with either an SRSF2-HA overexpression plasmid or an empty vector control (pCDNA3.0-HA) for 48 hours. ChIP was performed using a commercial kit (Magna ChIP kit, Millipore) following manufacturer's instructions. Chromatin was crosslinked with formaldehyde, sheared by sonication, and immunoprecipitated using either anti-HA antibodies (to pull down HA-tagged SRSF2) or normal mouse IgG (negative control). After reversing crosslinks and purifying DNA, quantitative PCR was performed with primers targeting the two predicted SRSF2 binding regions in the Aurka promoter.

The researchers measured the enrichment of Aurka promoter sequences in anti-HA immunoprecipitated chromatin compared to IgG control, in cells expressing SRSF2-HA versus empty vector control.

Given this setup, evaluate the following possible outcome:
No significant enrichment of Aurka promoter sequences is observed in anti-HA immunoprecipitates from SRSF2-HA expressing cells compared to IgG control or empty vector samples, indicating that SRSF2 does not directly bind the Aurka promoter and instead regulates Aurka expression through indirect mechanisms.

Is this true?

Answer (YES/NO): NO